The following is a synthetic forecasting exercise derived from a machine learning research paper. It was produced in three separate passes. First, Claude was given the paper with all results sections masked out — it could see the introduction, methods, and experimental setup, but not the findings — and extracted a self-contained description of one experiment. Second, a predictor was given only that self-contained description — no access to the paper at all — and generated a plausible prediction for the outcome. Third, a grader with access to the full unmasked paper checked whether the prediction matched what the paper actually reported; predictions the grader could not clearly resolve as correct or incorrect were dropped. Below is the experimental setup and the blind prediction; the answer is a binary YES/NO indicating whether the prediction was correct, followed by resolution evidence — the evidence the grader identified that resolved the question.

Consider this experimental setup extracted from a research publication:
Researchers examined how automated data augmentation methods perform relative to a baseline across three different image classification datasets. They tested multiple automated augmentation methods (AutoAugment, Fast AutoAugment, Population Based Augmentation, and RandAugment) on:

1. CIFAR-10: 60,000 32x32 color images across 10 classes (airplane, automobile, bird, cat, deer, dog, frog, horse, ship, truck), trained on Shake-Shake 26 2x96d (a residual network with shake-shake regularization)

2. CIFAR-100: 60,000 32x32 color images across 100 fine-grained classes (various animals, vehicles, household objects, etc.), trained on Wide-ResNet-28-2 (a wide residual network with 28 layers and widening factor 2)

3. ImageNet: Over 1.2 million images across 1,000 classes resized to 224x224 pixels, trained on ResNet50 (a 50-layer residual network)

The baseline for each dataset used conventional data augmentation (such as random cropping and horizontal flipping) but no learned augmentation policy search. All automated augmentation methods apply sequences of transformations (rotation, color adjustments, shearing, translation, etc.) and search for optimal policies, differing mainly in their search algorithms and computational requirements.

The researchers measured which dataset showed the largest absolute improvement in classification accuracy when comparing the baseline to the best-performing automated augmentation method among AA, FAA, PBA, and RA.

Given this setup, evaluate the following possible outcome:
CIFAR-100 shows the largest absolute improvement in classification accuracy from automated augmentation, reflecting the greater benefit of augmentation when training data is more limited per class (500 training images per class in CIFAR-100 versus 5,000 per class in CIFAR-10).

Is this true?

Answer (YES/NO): YES